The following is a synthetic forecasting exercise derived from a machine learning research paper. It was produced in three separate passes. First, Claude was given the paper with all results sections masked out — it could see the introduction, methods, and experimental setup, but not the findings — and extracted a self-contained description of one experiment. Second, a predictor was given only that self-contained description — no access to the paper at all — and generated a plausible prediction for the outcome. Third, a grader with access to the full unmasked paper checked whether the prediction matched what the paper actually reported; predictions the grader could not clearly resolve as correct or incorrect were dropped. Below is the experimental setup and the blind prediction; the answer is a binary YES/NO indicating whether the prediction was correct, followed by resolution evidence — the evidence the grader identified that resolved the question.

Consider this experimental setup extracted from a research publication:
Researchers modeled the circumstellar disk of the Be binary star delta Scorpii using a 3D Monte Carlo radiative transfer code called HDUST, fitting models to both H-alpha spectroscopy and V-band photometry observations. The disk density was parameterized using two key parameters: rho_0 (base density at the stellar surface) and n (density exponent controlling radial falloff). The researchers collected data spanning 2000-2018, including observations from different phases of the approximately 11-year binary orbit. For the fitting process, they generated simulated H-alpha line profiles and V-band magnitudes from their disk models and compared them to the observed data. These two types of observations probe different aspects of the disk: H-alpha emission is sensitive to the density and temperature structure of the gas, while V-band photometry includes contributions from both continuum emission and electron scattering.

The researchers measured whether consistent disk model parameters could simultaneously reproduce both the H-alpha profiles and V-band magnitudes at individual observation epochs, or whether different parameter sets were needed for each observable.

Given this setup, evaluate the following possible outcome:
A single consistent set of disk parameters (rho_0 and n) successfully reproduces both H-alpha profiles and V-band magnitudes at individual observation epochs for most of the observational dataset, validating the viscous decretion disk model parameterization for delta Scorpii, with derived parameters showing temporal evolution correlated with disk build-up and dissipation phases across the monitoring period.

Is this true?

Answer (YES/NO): YES